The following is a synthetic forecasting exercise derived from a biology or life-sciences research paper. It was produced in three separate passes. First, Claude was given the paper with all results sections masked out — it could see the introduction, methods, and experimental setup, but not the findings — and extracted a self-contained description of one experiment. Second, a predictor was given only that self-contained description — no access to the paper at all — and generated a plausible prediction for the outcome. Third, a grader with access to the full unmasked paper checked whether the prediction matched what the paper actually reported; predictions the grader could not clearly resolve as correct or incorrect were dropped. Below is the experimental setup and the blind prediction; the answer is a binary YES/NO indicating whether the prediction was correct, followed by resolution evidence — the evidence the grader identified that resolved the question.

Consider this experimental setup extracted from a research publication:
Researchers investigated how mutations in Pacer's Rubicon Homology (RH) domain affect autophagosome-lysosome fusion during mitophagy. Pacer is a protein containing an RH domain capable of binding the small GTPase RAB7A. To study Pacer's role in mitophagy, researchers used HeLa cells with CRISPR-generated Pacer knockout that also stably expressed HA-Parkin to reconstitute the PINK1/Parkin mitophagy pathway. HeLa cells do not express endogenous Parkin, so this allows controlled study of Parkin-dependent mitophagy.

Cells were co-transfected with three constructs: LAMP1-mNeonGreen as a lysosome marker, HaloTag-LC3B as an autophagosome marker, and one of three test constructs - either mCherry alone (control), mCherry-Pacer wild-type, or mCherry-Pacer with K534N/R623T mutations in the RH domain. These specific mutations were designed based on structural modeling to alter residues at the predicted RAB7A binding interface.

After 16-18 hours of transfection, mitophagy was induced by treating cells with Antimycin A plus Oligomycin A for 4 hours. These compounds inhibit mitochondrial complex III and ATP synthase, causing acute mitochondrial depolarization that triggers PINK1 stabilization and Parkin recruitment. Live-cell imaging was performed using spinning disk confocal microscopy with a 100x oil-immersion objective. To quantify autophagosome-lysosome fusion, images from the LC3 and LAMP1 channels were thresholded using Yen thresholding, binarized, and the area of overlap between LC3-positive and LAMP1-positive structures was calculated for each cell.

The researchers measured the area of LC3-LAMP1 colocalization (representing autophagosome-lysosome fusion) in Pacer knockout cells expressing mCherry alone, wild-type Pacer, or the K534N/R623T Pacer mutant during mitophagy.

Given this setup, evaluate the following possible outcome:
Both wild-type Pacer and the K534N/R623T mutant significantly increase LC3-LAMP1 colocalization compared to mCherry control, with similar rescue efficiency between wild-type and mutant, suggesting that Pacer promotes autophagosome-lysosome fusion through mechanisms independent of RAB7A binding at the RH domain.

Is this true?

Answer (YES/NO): NO